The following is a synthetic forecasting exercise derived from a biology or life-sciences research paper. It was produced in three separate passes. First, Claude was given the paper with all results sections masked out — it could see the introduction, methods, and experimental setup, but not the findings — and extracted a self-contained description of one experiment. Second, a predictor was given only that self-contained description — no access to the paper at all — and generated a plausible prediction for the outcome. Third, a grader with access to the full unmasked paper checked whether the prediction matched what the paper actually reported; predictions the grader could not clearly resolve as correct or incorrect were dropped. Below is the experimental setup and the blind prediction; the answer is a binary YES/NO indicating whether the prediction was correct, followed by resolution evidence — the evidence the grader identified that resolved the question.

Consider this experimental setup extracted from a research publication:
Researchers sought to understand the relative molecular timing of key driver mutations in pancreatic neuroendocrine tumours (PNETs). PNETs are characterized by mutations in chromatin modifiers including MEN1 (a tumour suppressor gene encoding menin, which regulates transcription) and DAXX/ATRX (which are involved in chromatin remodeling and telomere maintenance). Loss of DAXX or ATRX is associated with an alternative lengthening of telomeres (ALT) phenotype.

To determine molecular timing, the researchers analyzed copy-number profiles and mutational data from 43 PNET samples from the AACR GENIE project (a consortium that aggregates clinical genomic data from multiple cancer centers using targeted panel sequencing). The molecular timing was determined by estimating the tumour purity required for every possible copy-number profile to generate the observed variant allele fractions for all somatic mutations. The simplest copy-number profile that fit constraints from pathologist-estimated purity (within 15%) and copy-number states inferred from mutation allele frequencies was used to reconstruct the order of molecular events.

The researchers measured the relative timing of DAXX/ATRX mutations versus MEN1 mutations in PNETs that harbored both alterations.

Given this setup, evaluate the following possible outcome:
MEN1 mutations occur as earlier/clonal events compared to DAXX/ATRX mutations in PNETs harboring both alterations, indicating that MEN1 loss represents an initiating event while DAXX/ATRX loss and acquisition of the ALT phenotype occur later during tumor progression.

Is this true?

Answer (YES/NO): NO